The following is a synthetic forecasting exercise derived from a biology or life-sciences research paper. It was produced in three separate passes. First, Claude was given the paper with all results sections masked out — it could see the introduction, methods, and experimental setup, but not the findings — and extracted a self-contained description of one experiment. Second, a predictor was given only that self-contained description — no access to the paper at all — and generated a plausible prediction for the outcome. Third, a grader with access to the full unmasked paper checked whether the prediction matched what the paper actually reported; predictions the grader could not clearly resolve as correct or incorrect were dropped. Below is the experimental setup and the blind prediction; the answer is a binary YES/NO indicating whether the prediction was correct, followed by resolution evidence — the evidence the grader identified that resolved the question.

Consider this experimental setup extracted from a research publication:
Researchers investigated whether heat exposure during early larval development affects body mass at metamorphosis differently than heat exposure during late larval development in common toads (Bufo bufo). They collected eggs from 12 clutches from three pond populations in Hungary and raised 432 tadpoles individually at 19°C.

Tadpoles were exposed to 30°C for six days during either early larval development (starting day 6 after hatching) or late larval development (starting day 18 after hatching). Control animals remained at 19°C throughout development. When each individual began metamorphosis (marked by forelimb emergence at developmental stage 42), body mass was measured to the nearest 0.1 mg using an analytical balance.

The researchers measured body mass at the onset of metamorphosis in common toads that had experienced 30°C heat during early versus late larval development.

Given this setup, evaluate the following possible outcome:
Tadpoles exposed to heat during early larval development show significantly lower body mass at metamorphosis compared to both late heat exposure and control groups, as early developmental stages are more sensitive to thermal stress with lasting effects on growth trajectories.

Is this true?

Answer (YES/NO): NO